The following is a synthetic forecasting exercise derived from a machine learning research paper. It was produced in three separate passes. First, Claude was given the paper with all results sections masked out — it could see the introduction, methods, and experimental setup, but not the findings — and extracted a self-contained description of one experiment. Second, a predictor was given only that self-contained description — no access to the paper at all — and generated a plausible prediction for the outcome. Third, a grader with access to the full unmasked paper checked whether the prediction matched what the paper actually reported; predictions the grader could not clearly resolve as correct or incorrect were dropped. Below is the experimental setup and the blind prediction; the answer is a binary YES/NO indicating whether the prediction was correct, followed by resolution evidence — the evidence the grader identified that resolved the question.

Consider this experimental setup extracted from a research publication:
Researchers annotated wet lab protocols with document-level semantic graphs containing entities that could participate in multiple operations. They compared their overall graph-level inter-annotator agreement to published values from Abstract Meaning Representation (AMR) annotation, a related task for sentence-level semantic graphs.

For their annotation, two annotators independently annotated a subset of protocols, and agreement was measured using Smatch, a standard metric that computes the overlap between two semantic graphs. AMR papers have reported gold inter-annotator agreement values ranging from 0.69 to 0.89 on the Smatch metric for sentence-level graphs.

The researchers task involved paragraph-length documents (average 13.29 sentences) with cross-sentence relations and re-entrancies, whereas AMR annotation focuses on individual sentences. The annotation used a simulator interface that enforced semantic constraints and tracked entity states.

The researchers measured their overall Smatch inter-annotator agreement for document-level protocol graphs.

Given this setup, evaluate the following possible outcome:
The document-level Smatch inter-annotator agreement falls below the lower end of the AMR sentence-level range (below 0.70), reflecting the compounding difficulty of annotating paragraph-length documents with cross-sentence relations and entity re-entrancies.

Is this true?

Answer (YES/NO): NO